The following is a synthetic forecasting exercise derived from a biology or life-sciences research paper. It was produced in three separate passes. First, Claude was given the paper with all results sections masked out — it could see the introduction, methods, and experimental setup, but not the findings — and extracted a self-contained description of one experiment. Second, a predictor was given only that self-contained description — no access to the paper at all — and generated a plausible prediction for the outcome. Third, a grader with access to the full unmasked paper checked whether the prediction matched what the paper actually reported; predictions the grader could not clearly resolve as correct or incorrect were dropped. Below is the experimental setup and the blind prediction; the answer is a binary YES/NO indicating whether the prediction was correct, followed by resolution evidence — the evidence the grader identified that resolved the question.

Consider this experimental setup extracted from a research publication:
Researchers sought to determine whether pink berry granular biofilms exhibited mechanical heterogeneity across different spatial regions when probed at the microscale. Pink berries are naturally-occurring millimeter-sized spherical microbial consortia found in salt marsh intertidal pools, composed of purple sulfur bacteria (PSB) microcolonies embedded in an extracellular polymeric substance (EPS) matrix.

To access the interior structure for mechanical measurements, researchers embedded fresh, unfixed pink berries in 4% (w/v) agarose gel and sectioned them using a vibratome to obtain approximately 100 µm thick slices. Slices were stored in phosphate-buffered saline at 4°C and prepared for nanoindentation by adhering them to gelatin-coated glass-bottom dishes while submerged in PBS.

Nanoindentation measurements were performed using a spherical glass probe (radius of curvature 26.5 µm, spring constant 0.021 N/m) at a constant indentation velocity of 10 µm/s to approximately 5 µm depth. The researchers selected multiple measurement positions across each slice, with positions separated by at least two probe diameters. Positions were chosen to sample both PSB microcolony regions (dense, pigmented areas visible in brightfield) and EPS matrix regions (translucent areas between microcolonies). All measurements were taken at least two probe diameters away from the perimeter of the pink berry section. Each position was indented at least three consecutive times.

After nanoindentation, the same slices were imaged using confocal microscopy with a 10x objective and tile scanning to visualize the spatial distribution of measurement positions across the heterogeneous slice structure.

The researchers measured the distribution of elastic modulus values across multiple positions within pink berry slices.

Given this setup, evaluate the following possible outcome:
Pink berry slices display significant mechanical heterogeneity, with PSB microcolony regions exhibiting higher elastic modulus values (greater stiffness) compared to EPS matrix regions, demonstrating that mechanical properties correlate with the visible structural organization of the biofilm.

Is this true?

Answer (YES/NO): YES